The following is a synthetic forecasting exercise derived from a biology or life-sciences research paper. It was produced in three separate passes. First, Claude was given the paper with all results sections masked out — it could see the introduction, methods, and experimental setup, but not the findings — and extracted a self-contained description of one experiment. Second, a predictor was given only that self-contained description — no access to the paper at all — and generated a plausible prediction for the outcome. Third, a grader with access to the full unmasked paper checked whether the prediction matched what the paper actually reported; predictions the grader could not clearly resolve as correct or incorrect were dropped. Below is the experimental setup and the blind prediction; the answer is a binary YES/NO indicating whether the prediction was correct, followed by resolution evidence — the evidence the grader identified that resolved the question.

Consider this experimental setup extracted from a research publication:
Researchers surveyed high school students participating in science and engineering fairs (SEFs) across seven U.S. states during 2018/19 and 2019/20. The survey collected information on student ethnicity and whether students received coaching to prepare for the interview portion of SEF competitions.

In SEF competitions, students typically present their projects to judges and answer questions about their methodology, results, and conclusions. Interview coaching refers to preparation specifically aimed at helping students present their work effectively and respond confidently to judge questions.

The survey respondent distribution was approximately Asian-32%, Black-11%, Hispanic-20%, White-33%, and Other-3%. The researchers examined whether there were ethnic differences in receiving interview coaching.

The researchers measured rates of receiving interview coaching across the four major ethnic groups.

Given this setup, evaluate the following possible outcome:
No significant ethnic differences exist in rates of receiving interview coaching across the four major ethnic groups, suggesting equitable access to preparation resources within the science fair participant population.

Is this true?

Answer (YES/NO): NO